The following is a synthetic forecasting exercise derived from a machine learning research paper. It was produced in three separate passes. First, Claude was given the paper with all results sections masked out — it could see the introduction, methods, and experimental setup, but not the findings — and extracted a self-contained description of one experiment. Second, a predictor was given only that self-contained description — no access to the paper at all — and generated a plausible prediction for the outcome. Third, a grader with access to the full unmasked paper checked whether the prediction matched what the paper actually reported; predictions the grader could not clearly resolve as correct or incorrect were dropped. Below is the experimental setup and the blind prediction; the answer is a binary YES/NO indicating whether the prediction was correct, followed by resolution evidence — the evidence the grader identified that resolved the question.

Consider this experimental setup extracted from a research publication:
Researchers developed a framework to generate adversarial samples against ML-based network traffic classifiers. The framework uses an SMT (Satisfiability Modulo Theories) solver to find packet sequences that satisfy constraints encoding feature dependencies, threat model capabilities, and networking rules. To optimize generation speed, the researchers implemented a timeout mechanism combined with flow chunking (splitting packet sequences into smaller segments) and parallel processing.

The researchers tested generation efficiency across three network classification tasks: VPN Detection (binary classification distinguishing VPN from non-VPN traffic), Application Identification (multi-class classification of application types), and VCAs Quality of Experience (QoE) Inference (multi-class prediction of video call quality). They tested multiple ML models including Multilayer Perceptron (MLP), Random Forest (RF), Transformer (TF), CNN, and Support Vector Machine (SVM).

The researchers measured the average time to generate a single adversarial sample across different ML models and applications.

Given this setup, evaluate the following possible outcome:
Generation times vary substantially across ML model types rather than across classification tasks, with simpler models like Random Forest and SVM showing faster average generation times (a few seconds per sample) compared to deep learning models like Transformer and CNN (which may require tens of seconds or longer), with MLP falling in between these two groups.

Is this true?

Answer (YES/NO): NO